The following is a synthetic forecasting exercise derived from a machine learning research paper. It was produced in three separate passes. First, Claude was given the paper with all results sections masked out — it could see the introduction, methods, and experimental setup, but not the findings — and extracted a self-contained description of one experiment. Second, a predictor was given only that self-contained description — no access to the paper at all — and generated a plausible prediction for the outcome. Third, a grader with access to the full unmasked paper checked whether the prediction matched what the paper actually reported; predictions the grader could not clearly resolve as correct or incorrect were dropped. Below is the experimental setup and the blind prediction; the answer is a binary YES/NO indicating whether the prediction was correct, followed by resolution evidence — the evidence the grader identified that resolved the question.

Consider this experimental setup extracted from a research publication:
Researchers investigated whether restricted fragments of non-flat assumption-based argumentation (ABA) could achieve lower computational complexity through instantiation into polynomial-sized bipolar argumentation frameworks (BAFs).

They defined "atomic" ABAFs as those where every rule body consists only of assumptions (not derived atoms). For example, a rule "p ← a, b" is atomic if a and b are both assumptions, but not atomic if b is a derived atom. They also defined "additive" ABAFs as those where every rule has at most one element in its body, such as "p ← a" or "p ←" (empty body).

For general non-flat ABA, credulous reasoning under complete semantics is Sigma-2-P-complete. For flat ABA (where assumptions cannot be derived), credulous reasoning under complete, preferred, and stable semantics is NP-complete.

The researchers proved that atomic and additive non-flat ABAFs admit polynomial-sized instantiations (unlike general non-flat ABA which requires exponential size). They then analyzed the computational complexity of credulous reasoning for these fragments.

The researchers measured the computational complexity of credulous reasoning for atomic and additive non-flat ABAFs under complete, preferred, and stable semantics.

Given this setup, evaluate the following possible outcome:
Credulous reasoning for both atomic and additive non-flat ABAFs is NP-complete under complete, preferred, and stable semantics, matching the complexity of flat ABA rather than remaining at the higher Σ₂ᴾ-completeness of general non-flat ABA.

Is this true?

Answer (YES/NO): NO